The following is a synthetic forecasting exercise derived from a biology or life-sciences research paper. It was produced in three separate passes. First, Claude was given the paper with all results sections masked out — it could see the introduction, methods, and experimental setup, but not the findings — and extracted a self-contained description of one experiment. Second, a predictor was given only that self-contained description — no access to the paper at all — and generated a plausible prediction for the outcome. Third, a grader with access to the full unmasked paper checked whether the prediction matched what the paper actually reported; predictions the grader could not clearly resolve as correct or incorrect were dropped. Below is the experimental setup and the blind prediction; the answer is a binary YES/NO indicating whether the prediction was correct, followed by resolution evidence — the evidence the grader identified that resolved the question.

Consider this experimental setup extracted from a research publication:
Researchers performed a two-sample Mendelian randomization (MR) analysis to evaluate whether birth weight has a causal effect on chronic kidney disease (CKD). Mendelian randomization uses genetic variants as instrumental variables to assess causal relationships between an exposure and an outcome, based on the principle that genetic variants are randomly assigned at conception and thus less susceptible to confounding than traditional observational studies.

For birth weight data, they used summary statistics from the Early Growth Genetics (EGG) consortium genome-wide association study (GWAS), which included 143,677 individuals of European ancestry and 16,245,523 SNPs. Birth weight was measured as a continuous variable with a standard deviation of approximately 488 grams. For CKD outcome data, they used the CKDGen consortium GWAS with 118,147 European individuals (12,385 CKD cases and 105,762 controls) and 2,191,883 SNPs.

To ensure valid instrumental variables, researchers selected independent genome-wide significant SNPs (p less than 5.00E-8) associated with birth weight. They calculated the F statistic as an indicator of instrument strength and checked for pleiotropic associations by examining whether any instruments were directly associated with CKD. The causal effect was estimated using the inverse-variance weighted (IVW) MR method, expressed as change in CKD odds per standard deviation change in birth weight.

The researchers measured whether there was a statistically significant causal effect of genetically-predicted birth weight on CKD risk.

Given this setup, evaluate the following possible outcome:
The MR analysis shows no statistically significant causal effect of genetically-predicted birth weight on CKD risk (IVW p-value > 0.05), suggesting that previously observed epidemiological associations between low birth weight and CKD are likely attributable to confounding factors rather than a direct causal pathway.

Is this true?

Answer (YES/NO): YES